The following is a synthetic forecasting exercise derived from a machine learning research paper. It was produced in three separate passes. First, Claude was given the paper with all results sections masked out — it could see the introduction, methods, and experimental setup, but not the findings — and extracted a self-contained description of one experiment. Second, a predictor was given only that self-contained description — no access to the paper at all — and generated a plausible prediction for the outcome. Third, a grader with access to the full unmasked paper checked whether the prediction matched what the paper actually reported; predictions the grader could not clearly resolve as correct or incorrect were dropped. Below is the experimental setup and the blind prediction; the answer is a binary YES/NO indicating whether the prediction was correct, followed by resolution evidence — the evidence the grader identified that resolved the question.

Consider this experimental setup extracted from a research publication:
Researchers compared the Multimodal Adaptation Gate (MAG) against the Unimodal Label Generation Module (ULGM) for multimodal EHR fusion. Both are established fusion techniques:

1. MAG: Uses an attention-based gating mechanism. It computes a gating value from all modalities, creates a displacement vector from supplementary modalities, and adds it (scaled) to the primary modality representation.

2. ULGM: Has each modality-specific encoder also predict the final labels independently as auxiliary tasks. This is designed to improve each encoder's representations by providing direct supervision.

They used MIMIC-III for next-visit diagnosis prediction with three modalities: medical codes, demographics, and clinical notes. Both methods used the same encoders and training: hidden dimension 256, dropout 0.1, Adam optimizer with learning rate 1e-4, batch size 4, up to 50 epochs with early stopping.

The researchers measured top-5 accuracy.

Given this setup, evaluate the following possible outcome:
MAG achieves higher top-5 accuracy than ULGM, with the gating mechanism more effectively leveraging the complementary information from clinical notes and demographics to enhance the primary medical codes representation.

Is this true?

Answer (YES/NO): NO